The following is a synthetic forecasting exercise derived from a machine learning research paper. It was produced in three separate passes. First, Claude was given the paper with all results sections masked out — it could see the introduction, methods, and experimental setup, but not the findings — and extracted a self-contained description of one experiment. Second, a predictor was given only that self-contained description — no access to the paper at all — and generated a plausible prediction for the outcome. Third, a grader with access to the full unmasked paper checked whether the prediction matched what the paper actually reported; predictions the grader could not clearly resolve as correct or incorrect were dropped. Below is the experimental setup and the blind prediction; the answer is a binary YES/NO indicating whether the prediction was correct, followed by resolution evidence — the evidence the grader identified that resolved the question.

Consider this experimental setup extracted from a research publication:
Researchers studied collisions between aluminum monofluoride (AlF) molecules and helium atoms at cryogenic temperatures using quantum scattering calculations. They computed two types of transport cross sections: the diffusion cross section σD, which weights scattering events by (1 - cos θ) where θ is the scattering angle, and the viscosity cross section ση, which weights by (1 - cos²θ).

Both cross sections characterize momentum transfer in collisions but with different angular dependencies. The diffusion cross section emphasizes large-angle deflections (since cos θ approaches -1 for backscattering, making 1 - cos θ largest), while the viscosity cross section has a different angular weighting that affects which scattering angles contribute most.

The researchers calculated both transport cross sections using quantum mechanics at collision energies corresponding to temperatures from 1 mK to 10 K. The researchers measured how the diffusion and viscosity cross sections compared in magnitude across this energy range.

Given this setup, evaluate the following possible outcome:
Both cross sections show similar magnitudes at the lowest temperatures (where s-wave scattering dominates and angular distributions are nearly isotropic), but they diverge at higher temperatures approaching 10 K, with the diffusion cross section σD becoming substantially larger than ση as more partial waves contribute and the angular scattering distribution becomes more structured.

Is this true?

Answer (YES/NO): NO